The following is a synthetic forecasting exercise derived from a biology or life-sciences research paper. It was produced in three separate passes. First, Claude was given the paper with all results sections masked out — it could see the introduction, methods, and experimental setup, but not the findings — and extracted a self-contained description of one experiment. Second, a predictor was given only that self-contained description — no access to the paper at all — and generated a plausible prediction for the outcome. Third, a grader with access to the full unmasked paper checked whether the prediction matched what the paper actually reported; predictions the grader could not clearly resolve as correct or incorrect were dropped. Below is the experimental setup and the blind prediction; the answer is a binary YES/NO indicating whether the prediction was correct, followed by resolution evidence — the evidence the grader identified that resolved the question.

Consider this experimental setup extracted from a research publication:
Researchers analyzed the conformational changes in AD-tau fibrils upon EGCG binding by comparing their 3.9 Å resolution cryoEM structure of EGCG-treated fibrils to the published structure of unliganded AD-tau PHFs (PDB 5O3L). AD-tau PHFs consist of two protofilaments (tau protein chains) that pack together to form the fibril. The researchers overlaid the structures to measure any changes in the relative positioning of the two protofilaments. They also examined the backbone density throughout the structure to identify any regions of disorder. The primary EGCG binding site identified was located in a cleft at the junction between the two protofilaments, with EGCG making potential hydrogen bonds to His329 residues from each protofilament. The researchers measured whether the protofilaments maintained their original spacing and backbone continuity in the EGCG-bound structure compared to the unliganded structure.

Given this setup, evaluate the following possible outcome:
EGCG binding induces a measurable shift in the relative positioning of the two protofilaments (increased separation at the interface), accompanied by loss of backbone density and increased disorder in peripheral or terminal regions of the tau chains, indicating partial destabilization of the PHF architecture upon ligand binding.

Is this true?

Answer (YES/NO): NO